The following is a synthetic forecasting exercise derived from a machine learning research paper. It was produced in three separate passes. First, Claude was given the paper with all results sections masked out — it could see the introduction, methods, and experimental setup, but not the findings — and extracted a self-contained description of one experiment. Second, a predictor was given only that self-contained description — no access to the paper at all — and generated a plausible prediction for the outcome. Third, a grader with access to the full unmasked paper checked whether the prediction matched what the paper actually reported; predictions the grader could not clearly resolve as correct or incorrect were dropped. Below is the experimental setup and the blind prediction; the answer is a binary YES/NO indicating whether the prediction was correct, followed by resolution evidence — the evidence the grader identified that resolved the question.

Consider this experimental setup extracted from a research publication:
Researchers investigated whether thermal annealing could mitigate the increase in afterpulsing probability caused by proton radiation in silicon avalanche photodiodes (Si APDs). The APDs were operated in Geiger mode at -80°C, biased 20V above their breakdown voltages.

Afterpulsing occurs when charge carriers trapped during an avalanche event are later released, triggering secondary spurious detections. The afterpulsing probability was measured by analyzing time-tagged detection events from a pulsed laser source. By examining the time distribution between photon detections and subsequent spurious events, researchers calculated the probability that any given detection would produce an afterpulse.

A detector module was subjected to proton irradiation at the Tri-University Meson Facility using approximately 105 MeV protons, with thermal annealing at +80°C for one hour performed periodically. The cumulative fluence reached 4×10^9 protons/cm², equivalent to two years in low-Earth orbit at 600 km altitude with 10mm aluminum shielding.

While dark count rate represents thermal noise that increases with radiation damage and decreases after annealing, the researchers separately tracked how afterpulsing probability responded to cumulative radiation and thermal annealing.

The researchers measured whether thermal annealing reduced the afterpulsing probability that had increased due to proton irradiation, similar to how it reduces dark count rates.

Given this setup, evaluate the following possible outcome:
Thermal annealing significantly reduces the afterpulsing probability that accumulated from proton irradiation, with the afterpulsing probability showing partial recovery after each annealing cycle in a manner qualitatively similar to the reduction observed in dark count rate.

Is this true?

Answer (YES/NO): NO